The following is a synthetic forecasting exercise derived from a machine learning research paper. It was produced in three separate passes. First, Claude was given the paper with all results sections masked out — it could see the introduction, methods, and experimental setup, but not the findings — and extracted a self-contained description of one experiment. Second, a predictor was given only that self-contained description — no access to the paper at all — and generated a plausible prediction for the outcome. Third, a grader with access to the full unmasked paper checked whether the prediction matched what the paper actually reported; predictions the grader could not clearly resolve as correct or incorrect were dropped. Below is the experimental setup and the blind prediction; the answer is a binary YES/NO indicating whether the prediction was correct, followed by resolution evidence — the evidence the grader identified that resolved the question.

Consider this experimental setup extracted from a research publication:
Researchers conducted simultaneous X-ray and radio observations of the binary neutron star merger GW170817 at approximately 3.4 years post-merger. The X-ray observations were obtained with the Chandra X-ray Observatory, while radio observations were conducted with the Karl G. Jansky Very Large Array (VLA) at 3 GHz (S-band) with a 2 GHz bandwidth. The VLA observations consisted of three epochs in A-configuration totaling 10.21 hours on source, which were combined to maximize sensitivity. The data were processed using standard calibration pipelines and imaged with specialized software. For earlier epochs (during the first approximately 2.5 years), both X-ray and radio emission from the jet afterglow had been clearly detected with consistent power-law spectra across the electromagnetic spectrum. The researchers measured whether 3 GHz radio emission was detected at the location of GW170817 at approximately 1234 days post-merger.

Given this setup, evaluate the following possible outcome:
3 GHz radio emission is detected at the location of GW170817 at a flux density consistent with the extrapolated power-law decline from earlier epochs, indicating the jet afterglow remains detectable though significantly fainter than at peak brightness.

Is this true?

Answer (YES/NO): NO